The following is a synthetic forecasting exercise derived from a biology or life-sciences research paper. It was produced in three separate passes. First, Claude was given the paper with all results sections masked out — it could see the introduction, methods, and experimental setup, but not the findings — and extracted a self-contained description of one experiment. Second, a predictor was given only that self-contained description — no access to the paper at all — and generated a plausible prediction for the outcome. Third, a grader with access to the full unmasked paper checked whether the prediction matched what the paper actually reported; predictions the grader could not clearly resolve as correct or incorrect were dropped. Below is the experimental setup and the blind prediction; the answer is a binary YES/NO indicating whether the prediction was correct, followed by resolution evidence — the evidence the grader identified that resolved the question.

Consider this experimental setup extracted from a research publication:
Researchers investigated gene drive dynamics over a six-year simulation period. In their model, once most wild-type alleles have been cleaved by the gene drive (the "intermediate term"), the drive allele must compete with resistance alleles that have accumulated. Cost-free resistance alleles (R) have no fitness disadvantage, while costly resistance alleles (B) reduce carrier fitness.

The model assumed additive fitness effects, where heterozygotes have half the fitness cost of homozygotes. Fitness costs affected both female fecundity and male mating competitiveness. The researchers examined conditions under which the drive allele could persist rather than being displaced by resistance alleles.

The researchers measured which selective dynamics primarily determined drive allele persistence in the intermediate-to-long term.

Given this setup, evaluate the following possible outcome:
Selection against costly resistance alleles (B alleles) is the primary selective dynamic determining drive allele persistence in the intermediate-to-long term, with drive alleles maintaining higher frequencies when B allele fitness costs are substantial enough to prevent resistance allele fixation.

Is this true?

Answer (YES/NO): NO